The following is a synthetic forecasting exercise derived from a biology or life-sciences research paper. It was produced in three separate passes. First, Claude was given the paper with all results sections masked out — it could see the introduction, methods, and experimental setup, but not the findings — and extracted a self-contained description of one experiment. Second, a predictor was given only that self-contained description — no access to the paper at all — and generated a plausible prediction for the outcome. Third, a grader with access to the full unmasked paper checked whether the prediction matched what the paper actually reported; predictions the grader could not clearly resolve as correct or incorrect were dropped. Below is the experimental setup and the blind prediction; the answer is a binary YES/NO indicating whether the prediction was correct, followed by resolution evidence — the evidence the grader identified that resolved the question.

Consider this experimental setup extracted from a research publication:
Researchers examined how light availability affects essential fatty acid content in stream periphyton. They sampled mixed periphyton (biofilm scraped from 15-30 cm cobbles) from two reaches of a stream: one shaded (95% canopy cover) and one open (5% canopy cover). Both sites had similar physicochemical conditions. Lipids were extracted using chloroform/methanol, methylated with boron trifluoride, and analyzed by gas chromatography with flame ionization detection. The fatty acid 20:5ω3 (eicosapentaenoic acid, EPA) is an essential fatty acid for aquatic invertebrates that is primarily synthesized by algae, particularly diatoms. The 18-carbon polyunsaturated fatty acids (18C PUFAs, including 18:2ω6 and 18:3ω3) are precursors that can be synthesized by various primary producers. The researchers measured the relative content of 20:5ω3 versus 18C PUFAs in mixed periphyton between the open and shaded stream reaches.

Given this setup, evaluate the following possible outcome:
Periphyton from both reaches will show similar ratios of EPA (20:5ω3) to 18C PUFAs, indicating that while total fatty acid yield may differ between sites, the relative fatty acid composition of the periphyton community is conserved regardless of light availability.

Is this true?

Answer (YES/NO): YES